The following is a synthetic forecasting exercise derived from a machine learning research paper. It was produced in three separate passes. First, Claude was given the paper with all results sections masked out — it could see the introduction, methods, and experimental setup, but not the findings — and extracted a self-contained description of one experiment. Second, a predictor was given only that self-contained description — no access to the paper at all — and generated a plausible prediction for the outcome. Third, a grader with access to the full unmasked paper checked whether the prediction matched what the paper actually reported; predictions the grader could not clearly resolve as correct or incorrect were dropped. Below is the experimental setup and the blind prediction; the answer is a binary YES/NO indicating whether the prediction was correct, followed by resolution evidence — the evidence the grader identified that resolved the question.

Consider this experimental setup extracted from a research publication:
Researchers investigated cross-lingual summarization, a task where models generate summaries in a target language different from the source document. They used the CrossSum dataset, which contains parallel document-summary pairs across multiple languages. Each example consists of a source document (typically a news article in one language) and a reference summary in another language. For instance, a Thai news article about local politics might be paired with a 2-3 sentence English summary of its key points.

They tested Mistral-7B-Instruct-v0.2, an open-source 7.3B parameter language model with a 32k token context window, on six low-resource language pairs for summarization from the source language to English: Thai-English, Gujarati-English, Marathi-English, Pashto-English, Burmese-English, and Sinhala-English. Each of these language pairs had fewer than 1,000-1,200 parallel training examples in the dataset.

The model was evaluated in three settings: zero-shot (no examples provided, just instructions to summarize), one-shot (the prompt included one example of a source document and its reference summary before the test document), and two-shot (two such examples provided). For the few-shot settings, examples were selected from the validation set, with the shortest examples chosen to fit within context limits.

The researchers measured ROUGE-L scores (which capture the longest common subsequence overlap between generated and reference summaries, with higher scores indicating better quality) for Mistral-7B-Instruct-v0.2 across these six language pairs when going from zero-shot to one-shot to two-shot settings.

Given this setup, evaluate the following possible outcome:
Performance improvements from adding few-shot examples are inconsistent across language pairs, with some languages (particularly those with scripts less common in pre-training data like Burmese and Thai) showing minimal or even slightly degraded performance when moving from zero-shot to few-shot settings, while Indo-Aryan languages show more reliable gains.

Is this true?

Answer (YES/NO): NO